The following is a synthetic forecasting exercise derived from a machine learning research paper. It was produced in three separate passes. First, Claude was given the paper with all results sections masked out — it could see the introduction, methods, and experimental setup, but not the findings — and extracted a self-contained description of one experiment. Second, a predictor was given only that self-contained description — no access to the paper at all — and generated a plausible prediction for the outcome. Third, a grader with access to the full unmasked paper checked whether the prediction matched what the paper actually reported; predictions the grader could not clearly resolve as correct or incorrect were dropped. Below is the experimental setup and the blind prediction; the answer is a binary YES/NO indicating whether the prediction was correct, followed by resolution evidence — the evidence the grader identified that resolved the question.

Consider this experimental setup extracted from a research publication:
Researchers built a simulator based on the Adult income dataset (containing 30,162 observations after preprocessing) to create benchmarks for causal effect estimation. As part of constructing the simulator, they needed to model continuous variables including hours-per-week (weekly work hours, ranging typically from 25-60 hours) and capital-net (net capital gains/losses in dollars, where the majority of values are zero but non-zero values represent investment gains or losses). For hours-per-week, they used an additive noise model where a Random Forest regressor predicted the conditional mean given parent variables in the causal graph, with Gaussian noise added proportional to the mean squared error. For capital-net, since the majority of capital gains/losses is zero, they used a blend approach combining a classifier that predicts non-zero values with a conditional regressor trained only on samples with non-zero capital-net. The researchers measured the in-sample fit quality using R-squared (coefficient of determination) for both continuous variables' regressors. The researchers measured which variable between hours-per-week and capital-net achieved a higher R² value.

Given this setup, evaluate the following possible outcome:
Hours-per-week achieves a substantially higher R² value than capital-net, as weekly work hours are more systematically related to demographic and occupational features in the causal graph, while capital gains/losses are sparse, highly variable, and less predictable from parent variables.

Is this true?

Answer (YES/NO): YES